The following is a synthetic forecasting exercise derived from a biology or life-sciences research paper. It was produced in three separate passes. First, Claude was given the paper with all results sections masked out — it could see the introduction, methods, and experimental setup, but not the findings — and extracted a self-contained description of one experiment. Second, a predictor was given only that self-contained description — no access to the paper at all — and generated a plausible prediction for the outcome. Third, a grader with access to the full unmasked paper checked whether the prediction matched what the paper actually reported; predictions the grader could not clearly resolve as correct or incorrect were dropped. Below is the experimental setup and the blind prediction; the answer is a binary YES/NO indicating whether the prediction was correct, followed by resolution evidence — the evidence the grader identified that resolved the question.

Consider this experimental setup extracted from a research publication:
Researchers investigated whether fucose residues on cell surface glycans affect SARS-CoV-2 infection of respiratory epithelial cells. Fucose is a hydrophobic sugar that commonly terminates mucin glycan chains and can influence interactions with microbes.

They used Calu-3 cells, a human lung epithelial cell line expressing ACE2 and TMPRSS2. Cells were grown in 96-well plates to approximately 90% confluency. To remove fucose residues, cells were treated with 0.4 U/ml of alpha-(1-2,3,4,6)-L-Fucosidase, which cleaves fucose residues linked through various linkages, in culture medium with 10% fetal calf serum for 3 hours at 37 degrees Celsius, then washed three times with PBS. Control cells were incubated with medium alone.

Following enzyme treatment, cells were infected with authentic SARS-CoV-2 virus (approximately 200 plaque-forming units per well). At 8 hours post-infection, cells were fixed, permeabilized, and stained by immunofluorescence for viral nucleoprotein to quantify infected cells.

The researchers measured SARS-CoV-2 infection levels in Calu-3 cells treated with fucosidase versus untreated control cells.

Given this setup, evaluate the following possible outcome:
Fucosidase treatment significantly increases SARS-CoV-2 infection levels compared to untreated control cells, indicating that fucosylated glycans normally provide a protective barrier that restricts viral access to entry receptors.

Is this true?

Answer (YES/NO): NO